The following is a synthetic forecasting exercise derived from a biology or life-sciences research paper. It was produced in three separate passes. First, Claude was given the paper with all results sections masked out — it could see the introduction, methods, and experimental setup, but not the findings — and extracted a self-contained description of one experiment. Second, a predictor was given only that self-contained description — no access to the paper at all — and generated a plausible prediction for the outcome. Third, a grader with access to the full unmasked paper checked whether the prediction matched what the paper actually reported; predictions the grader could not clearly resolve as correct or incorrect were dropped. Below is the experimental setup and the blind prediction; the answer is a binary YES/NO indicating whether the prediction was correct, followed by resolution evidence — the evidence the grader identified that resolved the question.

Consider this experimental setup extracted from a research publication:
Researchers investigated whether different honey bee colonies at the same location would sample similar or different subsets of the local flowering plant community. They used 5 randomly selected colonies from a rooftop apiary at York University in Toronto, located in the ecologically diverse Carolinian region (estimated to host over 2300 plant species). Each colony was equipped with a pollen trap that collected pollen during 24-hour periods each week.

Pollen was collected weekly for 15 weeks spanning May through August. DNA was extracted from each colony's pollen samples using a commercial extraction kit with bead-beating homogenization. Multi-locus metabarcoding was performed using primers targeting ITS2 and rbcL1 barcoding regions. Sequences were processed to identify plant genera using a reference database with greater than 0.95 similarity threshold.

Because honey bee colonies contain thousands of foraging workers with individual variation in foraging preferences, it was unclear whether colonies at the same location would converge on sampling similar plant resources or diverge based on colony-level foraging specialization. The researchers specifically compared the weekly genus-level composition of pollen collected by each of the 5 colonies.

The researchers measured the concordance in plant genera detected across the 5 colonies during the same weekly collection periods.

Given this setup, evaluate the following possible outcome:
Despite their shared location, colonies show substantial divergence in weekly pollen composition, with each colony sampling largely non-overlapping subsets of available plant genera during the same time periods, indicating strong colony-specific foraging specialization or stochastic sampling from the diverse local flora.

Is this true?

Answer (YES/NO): NO